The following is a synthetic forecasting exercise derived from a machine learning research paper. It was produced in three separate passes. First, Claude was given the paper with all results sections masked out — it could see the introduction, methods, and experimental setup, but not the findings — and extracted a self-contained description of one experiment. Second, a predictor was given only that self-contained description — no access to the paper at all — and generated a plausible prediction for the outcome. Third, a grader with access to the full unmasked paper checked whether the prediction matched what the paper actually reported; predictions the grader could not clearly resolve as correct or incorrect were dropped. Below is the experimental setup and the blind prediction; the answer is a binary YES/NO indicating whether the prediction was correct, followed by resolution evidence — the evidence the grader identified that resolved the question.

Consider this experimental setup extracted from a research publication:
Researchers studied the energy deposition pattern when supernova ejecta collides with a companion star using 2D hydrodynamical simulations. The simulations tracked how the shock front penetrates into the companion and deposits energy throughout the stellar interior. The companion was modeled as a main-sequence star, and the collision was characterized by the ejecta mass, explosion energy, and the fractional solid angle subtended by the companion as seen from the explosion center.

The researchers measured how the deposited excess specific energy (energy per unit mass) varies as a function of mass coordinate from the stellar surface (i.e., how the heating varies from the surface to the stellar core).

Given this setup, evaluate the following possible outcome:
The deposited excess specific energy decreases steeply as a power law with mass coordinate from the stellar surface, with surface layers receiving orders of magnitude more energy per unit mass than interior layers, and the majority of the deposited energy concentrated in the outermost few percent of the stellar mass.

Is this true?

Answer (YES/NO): NO